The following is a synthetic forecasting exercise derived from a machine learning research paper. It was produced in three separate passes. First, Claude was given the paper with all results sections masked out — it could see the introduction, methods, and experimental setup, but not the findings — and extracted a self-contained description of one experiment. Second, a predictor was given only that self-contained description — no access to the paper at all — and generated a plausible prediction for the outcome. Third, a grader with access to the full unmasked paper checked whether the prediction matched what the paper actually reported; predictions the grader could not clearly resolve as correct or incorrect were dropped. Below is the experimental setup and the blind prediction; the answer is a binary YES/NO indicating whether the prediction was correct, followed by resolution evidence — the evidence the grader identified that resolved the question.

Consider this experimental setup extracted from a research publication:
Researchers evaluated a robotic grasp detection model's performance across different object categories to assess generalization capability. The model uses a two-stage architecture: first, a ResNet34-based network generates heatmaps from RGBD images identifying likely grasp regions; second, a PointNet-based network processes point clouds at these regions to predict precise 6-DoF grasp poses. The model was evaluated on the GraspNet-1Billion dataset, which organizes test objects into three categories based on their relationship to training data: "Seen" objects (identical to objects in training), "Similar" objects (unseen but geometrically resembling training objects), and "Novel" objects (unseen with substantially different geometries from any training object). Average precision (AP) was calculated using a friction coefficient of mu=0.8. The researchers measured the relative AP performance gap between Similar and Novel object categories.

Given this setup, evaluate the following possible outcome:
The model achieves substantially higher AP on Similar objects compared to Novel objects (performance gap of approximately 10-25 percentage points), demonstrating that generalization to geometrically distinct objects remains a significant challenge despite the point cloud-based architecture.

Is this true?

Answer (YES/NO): NO